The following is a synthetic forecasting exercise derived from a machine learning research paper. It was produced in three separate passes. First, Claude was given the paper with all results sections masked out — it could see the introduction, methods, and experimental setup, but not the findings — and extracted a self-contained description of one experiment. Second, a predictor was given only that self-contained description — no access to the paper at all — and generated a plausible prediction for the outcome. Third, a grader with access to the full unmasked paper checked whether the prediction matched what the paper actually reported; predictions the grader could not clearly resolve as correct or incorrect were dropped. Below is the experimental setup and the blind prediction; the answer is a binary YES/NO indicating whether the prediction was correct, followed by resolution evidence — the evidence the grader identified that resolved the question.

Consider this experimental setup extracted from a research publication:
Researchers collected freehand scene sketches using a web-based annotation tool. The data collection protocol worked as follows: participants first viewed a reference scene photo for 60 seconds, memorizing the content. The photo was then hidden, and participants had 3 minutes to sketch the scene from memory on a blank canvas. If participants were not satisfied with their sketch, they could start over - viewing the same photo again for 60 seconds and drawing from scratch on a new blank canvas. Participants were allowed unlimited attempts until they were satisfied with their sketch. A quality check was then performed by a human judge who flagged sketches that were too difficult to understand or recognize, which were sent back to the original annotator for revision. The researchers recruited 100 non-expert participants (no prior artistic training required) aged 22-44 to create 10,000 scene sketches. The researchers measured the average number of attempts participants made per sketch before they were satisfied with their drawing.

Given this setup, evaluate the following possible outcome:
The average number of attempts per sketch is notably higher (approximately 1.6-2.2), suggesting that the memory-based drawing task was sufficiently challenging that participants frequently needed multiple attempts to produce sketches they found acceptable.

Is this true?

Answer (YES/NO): YES